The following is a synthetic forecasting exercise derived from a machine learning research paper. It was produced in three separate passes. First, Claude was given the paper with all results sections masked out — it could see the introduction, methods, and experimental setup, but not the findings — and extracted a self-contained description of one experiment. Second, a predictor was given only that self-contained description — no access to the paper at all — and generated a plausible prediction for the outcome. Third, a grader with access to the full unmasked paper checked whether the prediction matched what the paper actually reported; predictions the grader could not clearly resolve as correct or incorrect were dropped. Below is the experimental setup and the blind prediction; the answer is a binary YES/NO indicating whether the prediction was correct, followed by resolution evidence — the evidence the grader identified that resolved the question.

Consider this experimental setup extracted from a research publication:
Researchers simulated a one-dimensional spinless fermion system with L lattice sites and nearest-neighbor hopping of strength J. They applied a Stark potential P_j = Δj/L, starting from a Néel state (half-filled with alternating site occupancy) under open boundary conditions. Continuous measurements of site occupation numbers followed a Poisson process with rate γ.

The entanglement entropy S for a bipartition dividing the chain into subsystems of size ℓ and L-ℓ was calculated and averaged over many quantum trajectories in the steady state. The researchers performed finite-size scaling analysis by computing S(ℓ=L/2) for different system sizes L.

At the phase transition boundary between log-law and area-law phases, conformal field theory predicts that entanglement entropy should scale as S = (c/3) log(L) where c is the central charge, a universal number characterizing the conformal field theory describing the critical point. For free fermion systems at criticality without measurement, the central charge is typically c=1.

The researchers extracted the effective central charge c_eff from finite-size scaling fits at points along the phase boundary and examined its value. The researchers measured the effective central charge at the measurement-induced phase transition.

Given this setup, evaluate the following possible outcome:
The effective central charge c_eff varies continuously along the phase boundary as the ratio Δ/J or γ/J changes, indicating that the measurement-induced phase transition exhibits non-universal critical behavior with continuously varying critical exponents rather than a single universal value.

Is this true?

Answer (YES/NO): NO